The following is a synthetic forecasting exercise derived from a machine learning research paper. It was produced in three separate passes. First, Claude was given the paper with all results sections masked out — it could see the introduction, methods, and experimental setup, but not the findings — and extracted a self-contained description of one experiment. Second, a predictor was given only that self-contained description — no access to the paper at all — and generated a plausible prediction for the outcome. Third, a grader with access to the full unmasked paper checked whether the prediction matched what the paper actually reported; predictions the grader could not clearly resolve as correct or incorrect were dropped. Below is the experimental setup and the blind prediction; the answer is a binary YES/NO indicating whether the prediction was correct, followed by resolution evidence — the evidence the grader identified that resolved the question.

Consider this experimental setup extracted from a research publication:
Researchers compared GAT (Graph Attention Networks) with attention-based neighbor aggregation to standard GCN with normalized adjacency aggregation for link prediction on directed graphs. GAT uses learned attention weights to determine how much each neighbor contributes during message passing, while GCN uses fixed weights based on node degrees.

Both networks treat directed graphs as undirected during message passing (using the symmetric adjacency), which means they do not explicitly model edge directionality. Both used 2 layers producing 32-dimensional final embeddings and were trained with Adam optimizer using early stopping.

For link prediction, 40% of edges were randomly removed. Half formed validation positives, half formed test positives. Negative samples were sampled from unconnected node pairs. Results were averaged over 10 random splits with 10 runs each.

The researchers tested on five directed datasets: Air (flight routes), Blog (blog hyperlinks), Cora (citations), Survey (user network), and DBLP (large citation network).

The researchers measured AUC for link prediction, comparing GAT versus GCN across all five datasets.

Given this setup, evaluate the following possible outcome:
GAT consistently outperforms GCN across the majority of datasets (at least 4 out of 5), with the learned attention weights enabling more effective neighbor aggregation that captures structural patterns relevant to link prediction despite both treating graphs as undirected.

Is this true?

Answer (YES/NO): YES